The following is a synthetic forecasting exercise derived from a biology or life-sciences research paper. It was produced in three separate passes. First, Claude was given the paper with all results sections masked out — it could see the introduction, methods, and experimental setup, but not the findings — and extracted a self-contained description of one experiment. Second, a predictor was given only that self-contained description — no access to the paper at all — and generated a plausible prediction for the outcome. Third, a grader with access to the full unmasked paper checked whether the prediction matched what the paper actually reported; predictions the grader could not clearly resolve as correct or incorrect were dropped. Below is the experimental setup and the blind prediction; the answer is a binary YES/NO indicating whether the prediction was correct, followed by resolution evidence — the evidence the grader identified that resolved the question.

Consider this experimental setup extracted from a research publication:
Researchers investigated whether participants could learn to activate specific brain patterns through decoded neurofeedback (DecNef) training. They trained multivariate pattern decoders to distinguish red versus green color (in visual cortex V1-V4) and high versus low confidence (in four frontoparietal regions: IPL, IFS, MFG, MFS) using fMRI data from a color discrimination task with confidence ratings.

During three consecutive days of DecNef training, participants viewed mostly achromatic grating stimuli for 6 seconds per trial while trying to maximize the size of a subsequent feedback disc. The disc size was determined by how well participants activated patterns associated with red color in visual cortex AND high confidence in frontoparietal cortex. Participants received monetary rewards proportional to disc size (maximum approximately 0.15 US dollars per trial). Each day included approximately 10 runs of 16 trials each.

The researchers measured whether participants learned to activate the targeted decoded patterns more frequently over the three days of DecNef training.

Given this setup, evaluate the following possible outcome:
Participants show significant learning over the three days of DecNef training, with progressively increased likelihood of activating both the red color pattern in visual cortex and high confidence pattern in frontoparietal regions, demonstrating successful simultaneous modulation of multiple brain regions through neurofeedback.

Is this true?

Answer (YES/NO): NO